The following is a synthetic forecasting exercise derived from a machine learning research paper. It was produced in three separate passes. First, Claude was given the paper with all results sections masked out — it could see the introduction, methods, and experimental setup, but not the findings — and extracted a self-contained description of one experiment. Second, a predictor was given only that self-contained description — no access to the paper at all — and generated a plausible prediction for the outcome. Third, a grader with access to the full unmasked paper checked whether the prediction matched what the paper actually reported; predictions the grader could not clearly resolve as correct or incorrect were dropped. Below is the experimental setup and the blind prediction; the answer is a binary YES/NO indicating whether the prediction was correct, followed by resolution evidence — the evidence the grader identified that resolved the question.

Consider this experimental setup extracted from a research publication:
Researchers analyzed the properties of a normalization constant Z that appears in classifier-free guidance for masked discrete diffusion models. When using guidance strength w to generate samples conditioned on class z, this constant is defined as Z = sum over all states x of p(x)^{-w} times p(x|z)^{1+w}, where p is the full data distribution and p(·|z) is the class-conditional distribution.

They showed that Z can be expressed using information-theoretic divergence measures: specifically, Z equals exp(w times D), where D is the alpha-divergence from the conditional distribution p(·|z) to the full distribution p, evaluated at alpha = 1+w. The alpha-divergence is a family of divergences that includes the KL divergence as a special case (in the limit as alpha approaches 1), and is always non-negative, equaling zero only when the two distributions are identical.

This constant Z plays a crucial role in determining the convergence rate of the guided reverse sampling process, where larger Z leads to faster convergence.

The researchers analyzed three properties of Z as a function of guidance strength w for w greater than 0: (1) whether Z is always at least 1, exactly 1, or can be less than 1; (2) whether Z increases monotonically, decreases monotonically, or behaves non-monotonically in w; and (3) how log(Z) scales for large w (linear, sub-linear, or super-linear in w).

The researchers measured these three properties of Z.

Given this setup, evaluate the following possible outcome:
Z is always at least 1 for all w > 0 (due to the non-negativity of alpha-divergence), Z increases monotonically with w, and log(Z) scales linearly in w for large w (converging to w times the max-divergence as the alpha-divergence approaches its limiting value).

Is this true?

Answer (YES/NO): YES